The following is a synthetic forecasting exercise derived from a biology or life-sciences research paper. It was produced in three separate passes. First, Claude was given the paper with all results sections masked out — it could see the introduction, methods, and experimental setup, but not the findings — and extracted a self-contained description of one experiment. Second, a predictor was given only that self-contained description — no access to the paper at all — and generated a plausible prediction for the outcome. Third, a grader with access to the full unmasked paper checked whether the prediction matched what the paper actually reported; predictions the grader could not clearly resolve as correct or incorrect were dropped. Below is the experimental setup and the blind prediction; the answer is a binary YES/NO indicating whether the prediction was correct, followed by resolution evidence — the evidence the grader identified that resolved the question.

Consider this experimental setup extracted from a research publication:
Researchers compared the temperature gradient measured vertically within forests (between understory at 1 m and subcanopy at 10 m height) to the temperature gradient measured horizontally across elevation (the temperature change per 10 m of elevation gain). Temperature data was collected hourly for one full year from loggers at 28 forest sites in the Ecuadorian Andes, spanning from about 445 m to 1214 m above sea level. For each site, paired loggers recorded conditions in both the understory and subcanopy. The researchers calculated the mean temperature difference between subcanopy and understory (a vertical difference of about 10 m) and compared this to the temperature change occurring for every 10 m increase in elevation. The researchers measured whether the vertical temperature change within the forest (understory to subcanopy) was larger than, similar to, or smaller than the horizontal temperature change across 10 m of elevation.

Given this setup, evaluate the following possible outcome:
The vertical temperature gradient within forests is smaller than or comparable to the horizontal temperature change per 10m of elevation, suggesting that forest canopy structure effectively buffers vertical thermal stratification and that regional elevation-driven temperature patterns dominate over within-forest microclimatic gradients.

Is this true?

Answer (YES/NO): NO